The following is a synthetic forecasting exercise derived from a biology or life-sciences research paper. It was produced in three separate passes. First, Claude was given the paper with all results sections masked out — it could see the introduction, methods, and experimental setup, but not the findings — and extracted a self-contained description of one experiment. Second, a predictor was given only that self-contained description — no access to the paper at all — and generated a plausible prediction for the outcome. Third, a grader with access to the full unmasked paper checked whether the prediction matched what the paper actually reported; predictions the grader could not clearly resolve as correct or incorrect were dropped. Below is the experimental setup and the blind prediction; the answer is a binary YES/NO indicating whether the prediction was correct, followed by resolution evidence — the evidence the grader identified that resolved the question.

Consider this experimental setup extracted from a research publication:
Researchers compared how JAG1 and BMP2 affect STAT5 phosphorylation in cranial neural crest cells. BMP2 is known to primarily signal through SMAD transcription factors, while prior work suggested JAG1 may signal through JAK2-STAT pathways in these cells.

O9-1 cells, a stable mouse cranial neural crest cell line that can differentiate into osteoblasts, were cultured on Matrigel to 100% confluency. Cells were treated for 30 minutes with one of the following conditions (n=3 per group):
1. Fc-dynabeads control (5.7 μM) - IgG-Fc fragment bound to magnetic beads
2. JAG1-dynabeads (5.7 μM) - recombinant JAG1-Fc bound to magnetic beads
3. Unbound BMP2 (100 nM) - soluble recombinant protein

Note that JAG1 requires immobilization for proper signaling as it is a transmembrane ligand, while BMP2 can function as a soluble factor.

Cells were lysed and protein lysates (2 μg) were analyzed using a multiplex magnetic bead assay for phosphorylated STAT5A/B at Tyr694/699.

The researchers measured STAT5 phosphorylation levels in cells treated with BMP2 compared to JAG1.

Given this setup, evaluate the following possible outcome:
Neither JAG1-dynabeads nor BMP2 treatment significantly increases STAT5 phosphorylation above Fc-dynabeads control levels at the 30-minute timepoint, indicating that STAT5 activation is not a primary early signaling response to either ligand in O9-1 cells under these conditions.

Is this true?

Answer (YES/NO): NO